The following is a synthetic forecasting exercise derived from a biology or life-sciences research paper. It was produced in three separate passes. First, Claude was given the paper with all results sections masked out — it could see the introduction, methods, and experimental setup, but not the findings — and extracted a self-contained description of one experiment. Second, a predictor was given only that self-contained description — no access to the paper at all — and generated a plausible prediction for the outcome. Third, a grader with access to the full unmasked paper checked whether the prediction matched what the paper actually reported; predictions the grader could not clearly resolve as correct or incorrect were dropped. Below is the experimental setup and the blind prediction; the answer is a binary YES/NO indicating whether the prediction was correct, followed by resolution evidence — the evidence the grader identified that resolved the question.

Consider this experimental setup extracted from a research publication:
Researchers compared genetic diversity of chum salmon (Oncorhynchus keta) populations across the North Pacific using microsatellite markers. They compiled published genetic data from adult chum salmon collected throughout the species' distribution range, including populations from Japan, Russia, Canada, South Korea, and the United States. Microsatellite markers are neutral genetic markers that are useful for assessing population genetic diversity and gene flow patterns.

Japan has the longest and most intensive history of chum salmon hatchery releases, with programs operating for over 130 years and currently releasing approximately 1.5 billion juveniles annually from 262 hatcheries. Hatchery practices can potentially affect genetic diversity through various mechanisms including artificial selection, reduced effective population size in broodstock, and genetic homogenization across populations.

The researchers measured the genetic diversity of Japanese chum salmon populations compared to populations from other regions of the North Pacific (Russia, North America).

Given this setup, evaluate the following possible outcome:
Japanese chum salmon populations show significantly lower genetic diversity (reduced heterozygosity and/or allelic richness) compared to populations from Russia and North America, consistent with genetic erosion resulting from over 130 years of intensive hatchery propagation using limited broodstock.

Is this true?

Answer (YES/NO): NO